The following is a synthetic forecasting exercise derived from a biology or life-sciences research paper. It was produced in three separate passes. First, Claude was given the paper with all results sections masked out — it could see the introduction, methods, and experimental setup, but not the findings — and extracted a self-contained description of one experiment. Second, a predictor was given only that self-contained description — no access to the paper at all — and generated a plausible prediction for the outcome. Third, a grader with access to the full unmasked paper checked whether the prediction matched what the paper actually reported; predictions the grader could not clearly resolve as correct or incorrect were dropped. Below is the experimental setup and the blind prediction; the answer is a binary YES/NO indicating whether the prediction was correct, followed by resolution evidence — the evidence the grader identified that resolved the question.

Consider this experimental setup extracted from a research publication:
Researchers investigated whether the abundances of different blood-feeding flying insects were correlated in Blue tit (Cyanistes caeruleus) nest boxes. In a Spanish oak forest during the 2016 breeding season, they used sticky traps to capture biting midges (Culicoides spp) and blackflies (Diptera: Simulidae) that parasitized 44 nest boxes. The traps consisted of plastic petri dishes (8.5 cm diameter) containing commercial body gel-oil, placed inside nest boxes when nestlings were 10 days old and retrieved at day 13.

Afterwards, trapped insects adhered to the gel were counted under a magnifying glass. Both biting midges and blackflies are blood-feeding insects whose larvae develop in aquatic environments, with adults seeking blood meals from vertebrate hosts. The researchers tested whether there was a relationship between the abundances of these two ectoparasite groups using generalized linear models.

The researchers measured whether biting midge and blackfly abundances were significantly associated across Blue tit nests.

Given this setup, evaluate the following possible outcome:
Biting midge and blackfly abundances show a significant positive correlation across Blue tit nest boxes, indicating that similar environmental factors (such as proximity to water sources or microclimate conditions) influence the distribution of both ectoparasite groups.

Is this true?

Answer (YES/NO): YES